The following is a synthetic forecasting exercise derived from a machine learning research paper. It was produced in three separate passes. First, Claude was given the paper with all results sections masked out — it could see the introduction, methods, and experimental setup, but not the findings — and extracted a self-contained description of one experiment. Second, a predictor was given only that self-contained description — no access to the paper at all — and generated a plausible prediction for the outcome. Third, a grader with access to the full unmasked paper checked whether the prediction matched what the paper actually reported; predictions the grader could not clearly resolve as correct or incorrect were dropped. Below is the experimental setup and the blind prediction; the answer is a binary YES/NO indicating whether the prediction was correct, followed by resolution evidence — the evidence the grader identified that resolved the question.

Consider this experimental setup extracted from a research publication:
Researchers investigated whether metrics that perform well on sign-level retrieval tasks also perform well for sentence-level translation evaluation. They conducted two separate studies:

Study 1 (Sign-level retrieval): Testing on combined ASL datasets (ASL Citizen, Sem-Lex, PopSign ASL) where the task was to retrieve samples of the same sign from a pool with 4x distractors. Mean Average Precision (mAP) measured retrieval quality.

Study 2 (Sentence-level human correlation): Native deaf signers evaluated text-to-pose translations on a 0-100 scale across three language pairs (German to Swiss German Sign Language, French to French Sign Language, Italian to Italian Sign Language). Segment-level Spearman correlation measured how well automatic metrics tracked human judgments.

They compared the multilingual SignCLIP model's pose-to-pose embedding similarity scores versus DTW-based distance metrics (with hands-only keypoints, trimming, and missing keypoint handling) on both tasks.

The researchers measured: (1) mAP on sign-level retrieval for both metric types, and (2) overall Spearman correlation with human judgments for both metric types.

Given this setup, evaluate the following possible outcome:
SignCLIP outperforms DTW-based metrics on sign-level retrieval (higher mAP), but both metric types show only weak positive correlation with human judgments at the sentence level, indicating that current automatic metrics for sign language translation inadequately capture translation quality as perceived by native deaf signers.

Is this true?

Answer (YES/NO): NO